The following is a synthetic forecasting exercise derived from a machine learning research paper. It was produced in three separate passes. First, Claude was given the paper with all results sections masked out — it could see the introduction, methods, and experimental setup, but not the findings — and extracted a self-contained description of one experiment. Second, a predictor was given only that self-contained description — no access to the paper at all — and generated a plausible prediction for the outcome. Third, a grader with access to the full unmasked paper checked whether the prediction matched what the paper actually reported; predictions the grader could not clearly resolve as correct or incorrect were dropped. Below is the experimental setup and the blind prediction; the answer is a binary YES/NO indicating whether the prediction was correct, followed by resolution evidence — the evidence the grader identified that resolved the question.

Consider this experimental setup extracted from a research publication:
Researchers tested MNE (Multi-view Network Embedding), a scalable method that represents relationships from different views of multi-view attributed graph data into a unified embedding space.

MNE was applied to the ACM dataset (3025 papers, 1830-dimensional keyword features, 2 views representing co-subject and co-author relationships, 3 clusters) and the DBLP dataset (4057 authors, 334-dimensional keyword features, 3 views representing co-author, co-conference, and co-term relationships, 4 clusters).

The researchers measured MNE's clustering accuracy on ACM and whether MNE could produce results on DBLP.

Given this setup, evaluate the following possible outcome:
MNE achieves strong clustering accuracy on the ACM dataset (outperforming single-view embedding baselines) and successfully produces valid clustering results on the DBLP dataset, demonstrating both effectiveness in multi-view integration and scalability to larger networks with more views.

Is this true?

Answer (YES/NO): NO